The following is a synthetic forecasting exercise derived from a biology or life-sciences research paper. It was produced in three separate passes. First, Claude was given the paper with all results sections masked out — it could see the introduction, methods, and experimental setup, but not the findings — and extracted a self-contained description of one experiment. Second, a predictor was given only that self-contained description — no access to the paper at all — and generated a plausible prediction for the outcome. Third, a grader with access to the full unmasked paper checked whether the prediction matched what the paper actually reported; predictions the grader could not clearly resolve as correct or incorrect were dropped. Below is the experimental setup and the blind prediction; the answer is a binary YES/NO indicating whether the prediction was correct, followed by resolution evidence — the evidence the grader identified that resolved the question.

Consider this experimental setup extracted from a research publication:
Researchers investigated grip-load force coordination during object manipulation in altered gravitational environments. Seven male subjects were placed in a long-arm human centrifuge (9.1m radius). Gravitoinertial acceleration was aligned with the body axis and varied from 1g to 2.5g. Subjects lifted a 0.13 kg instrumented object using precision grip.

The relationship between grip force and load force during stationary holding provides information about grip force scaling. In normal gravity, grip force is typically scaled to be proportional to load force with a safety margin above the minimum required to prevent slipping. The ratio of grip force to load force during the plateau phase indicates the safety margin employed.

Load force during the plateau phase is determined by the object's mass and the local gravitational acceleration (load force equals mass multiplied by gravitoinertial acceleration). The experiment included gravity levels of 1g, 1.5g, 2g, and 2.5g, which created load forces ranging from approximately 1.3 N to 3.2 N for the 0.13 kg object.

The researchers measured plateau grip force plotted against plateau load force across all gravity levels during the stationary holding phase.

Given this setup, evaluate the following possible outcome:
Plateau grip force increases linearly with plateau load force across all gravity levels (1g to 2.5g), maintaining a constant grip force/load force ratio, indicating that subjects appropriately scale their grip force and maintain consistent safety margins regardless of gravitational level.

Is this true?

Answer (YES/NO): YES